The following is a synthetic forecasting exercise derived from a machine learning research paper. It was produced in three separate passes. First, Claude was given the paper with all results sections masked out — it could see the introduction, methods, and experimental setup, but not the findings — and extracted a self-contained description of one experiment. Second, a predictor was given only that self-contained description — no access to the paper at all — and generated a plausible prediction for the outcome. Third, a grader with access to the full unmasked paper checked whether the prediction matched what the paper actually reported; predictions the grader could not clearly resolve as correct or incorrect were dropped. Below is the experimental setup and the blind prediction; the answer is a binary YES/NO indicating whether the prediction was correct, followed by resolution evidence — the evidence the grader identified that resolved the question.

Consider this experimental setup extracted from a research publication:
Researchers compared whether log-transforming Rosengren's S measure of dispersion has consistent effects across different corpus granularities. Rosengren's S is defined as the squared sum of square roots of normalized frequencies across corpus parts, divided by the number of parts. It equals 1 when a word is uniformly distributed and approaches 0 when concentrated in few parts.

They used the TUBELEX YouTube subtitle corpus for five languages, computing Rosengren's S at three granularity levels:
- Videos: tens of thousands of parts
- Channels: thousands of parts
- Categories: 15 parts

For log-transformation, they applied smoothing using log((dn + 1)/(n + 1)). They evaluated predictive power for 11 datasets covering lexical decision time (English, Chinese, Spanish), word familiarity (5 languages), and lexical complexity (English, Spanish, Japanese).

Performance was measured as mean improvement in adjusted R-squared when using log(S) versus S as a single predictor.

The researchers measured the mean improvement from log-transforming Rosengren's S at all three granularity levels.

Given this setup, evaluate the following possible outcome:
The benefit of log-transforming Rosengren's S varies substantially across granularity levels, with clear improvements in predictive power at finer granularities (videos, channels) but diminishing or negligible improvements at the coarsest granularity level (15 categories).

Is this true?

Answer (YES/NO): NO